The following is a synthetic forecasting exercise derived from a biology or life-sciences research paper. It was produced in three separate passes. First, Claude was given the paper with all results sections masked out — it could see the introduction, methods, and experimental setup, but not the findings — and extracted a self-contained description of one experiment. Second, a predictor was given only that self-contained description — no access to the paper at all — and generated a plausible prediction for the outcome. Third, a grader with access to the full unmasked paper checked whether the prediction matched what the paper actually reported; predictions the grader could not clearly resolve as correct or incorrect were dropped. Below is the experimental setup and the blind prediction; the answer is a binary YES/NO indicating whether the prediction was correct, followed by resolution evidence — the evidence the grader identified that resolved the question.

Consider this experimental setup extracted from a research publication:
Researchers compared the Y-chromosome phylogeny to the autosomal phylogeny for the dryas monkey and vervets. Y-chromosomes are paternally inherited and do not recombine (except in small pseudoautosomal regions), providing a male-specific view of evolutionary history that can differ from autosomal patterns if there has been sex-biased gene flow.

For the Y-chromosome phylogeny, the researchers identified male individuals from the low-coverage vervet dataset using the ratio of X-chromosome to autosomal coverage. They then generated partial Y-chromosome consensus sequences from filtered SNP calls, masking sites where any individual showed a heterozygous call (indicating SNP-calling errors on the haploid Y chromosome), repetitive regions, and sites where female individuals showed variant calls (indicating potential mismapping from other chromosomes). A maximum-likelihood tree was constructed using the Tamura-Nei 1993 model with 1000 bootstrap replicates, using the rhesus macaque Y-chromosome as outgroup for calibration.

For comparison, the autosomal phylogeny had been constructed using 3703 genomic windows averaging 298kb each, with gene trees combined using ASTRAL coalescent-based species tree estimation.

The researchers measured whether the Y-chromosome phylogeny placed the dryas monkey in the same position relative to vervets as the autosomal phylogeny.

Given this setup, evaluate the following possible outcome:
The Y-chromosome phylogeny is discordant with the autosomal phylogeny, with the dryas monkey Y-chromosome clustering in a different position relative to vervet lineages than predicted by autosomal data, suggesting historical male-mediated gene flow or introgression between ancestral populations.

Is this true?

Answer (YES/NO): NO